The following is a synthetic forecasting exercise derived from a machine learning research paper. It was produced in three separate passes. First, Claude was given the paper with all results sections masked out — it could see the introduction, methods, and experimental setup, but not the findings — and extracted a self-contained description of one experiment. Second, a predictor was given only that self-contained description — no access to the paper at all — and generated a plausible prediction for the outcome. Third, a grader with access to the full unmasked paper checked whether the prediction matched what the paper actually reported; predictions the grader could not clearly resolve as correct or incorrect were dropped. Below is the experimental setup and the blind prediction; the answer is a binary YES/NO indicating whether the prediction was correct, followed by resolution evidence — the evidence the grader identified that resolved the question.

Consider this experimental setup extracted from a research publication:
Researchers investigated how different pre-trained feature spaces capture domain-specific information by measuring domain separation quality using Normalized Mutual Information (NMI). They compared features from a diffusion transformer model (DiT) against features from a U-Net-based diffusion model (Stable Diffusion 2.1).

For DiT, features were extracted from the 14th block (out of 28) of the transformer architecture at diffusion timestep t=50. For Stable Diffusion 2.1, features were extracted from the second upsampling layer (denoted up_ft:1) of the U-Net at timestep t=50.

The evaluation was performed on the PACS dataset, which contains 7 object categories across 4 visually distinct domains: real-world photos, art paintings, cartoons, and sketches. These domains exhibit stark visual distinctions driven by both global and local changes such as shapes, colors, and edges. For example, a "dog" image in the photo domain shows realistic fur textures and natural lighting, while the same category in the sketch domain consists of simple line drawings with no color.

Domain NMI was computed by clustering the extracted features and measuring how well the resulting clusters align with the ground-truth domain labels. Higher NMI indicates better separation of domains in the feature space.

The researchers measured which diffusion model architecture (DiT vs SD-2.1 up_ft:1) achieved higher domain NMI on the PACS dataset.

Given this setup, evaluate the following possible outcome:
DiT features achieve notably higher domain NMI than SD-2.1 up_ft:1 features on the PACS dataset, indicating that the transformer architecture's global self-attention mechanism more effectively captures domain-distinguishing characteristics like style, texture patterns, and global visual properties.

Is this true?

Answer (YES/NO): NO